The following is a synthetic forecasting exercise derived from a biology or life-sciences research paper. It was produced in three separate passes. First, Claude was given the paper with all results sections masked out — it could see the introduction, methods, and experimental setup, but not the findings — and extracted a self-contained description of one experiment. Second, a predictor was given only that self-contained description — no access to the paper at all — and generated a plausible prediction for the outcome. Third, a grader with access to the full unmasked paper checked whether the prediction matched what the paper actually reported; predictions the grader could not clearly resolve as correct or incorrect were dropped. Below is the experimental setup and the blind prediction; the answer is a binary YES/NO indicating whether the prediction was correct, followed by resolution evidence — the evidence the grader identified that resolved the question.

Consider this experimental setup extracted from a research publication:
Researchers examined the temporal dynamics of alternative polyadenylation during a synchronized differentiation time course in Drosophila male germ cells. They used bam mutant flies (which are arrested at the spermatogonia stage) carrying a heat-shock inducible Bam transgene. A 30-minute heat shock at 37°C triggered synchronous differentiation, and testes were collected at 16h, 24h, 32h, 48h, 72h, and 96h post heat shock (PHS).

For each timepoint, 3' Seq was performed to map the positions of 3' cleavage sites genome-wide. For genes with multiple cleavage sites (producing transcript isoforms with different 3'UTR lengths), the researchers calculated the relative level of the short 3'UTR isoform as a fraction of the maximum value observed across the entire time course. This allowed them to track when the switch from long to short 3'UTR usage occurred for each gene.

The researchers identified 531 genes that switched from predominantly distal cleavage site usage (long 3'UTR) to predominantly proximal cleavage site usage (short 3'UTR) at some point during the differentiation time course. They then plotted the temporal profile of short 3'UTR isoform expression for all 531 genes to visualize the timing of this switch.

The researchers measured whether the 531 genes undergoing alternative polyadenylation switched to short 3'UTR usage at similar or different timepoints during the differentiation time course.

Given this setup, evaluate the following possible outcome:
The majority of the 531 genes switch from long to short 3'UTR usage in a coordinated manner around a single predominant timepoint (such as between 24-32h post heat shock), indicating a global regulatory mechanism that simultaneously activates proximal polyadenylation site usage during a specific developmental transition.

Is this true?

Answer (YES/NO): YES